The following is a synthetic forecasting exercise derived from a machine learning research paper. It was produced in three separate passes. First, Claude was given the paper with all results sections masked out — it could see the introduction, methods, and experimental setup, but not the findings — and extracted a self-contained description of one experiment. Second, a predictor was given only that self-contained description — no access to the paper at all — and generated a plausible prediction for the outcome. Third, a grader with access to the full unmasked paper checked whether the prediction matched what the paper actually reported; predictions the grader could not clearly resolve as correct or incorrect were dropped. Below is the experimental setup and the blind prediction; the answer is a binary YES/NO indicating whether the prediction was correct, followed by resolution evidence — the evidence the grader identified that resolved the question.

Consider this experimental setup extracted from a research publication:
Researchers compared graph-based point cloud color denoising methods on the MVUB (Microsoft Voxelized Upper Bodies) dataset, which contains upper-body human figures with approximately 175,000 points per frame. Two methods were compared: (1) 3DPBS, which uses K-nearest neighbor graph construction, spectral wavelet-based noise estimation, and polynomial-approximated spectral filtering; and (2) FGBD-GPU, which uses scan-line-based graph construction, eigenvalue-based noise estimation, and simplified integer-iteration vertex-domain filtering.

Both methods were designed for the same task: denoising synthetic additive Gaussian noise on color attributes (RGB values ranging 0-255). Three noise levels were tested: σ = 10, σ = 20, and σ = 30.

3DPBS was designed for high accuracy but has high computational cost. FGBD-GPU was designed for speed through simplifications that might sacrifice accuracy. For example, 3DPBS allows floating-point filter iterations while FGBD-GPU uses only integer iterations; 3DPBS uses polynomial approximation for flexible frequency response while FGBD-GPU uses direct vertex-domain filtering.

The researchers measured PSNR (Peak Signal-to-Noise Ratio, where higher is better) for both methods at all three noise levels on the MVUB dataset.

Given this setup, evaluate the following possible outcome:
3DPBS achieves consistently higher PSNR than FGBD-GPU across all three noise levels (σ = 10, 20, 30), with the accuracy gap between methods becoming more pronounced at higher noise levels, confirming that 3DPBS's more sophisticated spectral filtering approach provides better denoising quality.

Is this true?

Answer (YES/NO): NO